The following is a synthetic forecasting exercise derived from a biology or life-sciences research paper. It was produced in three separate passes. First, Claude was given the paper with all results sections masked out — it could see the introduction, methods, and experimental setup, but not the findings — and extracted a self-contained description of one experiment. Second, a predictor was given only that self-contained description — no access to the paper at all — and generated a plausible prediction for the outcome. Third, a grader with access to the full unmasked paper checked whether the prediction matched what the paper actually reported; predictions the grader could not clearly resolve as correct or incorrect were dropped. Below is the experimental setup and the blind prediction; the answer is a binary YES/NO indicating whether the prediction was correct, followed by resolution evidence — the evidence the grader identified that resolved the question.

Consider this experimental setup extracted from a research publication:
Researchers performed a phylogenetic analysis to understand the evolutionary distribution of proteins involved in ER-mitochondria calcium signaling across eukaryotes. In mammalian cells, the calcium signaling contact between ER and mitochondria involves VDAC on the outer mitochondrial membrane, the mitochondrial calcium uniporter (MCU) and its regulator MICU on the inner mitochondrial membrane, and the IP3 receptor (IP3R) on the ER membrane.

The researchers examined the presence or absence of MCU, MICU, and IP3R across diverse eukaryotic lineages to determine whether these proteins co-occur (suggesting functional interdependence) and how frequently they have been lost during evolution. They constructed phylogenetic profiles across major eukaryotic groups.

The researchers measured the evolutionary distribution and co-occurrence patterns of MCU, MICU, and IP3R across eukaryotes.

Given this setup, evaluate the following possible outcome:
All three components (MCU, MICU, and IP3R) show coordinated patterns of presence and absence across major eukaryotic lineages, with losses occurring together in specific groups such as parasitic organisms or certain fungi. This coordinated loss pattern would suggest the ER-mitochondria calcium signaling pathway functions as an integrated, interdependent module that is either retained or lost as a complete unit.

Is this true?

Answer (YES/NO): NO